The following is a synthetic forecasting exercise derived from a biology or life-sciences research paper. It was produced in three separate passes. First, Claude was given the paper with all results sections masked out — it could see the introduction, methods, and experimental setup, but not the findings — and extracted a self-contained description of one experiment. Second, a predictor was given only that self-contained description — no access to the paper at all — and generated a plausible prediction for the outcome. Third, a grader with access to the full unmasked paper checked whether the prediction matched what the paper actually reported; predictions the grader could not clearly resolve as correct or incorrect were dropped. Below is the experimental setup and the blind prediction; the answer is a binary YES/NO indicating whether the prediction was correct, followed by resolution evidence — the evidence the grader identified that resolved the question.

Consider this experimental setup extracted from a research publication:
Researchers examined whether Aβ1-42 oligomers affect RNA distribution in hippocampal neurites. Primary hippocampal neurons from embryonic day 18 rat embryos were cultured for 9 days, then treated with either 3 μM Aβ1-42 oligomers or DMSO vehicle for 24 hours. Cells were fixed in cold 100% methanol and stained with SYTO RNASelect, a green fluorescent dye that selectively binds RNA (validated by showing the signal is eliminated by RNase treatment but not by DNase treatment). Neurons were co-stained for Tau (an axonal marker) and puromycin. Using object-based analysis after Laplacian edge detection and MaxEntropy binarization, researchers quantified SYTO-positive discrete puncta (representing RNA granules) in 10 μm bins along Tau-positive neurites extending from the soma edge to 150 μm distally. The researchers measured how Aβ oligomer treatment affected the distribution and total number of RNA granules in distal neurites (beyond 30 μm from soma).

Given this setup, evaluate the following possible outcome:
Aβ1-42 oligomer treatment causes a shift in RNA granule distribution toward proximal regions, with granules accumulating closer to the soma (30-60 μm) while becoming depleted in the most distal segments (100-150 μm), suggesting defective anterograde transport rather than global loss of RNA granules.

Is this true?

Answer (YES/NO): NO